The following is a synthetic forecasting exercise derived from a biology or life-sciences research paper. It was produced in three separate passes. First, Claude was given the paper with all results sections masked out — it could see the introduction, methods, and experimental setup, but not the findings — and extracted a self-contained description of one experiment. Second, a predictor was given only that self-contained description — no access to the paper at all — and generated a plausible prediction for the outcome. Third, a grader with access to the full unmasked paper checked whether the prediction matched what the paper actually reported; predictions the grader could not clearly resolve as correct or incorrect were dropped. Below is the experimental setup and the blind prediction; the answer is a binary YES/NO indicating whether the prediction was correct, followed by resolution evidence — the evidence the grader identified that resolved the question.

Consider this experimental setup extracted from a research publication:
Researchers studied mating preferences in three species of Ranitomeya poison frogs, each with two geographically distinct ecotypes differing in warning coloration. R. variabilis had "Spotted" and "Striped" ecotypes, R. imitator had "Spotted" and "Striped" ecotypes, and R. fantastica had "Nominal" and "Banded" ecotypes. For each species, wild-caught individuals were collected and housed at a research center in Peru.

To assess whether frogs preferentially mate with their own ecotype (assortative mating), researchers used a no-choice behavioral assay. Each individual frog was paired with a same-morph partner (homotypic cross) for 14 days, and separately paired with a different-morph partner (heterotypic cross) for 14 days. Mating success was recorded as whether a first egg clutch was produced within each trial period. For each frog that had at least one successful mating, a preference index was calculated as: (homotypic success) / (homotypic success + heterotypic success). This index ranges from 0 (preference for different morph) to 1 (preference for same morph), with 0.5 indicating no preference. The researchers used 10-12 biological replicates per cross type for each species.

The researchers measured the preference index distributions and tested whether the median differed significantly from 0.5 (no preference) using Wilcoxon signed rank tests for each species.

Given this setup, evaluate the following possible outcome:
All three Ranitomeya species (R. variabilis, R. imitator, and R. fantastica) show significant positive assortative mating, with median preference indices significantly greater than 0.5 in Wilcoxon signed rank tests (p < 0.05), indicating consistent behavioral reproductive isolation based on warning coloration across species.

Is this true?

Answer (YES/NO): NO